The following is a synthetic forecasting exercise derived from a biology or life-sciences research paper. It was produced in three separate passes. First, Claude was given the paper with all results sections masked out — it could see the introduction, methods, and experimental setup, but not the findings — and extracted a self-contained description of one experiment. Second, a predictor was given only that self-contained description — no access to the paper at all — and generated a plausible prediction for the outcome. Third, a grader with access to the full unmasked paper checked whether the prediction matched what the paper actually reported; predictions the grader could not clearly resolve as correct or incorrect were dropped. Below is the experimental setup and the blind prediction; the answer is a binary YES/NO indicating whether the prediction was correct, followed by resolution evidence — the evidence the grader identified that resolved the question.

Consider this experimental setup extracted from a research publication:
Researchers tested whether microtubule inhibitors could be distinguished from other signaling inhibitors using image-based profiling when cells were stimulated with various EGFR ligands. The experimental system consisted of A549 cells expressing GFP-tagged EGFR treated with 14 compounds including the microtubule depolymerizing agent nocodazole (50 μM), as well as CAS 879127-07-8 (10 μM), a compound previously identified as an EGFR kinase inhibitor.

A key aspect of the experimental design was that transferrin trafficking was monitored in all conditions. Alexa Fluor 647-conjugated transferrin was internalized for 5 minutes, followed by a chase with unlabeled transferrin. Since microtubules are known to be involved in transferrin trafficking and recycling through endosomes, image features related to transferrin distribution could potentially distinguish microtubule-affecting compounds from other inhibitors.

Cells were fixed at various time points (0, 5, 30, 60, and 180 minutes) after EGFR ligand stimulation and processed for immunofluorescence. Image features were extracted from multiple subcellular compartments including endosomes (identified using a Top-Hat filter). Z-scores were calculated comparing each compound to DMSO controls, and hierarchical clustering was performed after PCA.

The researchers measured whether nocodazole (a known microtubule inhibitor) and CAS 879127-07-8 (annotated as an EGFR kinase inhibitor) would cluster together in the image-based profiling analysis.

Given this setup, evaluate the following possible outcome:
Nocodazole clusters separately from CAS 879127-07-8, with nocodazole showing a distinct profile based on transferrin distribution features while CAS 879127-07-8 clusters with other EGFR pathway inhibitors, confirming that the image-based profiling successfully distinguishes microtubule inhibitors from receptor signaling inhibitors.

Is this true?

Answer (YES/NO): NO